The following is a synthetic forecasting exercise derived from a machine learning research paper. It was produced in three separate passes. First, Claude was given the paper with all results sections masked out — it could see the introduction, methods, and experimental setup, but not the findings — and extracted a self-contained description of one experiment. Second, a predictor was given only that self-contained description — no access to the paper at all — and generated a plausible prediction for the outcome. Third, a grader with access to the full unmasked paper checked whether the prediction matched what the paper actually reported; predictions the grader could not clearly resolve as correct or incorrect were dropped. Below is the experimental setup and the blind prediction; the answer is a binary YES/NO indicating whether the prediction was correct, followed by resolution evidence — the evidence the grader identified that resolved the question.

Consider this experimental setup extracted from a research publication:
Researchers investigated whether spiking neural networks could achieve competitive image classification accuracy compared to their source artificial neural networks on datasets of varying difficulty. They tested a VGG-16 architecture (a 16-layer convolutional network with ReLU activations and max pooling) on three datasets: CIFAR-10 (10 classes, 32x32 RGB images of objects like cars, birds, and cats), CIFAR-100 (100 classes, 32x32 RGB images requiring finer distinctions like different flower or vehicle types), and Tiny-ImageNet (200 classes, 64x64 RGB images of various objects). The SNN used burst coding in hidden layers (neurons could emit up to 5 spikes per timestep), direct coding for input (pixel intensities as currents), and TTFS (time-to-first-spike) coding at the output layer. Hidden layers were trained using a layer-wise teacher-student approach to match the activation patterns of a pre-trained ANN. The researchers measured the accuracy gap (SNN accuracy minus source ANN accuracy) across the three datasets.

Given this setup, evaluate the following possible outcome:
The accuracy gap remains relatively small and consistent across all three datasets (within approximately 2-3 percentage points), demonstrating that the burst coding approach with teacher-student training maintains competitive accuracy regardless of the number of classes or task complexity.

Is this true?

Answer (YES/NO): NO